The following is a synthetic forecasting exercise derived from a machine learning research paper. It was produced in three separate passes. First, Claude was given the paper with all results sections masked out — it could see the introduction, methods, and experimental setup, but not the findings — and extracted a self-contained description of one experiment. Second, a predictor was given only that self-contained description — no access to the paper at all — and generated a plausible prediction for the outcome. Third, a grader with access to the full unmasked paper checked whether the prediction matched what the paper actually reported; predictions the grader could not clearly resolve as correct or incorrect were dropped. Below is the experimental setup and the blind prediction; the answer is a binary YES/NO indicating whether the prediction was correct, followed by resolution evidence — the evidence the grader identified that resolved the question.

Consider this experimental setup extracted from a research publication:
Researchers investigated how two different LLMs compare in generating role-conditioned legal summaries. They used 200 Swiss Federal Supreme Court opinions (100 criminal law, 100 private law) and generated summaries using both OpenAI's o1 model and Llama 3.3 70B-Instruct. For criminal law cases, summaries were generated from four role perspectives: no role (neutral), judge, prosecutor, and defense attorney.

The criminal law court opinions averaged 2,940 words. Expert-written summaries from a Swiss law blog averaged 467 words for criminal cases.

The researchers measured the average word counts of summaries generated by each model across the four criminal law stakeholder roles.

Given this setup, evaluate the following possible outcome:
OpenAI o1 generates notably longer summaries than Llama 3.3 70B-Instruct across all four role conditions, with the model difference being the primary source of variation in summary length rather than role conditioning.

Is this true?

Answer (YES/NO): NO